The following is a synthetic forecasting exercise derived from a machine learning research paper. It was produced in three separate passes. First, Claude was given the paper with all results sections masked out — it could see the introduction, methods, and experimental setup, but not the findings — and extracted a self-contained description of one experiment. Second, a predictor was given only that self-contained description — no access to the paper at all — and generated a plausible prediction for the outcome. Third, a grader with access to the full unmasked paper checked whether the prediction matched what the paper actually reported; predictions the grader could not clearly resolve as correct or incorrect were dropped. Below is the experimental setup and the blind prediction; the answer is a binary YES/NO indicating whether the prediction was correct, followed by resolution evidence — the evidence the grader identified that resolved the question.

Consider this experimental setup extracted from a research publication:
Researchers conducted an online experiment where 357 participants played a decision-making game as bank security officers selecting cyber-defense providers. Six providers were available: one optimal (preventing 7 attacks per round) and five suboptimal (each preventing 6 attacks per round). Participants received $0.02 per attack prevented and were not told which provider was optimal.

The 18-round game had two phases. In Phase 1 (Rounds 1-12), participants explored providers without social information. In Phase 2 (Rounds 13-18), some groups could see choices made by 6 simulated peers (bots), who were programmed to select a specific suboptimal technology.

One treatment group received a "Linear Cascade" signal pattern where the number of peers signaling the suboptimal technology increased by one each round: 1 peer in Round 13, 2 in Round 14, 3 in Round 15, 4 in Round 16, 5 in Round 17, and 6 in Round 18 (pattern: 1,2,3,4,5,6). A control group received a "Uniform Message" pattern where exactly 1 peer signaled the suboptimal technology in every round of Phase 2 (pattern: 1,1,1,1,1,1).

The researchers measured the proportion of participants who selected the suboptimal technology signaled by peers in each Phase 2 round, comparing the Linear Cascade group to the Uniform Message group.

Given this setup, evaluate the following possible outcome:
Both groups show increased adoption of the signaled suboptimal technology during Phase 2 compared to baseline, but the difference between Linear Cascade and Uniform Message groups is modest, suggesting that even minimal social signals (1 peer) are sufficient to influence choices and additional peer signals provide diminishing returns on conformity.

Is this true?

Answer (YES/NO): NO